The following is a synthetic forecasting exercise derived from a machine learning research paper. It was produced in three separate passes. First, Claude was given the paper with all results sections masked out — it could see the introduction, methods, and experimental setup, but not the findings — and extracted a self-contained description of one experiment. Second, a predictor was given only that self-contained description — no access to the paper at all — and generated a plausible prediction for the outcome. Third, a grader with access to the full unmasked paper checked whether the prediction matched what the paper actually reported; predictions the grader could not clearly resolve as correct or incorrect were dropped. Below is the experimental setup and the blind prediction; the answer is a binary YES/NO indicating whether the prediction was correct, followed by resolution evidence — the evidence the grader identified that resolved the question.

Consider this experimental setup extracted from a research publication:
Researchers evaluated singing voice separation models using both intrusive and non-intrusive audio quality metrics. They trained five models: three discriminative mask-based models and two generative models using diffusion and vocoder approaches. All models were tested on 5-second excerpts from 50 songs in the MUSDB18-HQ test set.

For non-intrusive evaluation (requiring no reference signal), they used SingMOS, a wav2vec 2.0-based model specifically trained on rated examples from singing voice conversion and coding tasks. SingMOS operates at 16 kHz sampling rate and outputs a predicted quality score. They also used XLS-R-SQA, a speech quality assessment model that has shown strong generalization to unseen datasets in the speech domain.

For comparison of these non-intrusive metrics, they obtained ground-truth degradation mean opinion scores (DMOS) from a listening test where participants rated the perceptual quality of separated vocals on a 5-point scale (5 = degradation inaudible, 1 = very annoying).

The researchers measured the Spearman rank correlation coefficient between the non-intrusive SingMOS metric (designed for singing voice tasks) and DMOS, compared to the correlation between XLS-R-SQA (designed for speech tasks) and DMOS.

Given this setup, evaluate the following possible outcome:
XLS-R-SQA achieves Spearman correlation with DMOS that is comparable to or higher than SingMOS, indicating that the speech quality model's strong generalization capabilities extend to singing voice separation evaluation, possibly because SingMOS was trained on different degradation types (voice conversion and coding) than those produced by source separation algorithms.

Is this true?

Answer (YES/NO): YES